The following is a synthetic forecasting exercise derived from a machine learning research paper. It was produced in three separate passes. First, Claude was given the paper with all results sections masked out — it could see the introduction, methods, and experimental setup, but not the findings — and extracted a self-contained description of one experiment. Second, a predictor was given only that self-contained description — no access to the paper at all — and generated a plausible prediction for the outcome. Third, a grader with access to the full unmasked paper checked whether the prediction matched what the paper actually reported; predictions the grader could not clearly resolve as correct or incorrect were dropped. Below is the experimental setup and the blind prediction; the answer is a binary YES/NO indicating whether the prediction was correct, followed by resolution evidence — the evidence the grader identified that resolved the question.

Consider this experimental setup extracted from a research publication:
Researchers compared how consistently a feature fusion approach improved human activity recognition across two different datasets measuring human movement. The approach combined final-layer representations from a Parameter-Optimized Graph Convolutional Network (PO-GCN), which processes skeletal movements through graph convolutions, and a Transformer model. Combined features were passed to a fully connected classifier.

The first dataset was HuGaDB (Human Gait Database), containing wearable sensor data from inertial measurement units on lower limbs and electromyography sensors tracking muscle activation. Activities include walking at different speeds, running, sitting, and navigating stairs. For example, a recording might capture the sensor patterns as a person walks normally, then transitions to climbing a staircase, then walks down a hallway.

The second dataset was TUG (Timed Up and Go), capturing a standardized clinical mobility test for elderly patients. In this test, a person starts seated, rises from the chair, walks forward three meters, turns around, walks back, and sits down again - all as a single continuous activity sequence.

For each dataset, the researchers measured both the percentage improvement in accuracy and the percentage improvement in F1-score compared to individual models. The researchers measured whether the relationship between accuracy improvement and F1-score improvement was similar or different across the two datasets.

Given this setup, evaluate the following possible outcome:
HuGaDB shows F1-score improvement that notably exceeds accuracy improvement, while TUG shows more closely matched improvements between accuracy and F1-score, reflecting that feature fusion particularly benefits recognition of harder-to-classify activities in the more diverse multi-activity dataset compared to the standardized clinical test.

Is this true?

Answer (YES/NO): NO